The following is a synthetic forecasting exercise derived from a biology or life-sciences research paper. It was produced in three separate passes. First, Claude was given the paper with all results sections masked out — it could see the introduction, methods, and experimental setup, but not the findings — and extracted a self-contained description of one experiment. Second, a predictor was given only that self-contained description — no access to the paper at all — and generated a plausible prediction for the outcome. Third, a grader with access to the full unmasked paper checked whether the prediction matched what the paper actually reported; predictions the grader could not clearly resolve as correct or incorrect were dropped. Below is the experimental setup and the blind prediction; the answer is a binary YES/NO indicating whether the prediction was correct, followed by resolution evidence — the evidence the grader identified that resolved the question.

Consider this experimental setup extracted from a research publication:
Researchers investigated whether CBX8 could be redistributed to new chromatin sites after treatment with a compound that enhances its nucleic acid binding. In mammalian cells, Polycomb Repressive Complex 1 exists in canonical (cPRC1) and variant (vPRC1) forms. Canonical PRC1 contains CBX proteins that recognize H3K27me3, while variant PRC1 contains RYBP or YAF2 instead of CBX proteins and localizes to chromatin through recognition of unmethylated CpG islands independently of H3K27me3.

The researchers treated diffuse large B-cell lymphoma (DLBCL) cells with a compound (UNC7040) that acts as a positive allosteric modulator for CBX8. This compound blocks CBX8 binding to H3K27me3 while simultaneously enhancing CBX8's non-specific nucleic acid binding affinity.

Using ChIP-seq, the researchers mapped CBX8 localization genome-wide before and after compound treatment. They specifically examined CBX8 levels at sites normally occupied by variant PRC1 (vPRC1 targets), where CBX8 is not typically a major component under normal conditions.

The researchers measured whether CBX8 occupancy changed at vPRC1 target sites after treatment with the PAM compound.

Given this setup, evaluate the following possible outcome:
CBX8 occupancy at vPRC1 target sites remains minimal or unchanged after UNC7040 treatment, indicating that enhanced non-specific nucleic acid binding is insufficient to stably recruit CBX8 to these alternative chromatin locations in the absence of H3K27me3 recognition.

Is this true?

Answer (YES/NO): NO